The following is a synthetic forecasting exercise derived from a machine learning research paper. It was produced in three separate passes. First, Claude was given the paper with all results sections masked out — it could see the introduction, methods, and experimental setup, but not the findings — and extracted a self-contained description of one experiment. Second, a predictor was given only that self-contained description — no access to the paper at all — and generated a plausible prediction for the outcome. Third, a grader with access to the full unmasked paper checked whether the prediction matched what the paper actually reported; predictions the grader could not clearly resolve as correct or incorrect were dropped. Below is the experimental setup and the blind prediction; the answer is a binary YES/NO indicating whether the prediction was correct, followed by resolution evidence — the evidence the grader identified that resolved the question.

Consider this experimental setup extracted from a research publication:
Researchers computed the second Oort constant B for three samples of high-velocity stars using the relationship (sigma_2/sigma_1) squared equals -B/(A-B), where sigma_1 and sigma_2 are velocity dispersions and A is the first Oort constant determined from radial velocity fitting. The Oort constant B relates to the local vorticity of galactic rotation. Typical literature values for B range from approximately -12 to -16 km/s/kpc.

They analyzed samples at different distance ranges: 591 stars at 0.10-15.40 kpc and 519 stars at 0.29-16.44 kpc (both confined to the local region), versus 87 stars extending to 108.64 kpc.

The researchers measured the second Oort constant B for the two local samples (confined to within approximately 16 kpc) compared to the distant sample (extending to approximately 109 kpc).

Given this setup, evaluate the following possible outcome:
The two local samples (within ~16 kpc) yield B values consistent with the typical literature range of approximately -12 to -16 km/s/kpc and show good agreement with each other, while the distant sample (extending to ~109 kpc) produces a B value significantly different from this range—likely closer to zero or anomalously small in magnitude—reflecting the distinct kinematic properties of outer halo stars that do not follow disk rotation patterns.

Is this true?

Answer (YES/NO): NO